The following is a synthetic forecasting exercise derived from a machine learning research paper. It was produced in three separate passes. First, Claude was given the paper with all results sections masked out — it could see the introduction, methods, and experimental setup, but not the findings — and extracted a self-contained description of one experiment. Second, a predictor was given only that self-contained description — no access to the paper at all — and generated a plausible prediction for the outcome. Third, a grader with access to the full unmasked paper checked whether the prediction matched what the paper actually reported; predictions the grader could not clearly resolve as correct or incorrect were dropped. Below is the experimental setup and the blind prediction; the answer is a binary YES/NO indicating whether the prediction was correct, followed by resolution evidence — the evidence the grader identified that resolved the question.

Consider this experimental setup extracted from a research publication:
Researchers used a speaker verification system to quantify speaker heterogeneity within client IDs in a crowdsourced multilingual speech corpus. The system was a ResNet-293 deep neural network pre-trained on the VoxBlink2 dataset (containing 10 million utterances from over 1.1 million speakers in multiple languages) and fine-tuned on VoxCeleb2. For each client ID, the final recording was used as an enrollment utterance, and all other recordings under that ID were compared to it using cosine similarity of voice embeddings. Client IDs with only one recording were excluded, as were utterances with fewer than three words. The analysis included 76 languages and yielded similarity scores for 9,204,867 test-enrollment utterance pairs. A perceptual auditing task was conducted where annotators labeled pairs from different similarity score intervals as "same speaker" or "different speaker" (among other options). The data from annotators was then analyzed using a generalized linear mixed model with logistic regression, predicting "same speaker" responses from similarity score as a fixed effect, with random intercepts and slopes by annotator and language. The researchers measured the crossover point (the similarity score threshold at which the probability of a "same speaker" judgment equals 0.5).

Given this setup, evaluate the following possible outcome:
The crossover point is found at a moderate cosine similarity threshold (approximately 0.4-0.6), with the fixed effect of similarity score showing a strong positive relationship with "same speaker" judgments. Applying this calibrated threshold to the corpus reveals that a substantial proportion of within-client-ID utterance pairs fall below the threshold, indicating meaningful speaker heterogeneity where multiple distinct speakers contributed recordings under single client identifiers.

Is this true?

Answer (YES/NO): NO